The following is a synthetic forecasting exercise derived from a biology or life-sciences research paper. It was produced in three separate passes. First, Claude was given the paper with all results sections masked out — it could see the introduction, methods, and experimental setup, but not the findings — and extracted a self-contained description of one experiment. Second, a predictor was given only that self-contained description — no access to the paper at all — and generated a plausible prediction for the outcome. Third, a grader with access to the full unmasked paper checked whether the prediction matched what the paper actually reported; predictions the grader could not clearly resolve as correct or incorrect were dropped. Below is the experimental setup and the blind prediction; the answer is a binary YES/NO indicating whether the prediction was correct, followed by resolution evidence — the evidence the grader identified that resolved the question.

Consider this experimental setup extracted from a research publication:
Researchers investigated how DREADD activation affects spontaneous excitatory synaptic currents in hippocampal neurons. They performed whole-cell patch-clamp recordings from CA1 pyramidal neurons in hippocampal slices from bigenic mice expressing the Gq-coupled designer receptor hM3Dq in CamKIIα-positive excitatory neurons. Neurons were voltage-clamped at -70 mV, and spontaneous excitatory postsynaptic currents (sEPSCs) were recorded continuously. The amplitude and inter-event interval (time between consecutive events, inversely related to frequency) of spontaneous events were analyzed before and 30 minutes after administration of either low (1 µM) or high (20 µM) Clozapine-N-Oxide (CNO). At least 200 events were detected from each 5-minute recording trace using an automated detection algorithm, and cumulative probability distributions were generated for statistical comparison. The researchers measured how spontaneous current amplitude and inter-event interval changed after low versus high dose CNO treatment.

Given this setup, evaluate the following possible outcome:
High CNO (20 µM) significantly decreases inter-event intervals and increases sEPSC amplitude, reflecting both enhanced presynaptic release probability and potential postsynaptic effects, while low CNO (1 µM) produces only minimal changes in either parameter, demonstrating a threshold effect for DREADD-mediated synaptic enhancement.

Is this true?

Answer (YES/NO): NO